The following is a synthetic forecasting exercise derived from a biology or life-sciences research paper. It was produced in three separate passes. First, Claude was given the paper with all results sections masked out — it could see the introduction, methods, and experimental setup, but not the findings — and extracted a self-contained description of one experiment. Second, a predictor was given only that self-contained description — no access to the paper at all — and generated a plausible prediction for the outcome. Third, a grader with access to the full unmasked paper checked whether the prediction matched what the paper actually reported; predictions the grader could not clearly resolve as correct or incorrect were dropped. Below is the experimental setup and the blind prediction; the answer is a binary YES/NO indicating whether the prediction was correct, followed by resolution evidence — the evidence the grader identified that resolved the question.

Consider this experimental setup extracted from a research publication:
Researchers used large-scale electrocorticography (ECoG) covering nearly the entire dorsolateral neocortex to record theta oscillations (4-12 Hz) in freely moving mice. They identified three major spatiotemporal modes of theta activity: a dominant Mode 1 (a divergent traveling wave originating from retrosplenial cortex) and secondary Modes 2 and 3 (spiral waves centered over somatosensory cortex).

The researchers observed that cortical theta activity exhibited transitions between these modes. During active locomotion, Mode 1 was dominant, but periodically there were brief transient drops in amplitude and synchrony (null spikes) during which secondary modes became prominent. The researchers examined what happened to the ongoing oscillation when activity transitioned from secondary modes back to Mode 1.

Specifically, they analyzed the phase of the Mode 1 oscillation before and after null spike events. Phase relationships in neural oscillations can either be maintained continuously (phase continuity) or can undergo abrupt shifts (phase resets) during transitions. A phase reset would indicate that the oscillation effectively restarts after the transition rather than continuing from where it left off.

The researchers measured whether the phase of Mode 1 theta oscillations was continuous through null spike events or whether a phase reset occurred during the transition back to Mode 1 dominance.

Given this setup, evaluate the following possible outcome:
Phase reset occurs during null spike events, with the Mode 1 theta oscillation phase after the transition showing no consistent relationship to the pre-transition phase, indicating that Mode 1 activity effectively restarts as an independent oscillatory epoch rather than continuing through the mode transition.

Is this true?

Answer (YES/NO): NO